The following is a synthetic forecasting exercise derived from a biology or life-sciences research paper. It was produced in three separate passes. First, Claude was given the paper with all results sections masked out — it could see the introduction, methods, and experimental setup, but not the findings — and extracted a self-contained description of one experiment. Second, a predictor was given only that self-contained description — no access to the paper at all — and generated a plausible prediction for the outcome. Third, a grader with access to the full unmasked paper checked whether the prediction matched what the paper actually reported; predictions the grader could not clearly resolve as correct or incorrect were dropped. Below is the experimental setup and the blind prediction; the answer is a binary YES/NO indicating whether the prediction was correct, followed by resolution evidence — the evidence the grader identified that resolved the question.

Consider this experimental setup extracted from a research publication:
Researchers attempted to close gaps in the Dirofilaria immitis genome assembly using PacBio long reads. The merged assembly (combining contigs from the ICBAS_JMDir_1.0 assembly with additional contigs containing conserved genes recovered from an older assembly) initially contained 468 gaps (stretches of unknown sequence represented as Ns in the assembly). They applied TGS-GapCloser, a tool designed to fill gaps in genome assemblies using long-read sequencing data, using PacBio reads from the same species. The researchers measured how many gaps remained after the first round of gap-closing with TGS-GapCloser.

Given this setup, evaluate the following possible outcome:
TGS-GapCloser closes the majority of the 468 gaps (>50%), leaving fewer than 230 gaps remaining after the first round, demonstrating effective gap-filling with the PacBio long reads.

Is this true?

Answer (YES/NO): NO